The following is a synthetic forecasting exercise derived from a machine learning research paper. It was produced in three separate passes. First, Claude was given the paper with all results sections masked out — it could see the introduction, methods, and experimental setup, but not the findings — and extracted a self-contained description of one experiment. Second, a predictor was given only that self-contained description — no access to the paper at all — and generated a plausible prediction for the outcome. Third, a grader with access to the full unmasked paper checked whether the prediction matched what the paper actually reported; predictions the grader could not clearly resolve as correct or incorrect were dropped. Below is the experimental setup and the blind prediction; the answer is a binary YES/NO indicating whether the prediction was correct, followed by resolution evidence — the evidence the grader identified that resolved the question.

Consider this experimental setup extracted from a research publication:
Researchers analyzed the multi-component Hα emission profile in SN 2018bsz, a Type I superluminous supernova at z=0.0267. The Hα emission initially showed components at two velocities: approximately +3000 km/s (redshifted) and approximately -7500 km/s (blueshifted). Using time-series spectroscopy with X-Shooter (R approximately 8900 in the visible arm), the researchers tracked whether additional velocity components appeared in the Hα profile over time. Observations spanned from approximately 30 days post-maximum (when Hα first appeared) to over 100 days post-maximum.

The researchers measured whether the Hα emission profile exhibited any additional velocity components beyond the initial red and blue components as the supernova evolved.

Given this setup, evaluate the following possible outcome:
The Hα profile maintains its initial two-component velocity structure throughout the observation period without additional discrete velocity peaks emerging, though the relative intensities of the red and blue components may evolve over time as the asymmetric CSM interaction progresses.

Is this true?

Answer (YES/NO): NO